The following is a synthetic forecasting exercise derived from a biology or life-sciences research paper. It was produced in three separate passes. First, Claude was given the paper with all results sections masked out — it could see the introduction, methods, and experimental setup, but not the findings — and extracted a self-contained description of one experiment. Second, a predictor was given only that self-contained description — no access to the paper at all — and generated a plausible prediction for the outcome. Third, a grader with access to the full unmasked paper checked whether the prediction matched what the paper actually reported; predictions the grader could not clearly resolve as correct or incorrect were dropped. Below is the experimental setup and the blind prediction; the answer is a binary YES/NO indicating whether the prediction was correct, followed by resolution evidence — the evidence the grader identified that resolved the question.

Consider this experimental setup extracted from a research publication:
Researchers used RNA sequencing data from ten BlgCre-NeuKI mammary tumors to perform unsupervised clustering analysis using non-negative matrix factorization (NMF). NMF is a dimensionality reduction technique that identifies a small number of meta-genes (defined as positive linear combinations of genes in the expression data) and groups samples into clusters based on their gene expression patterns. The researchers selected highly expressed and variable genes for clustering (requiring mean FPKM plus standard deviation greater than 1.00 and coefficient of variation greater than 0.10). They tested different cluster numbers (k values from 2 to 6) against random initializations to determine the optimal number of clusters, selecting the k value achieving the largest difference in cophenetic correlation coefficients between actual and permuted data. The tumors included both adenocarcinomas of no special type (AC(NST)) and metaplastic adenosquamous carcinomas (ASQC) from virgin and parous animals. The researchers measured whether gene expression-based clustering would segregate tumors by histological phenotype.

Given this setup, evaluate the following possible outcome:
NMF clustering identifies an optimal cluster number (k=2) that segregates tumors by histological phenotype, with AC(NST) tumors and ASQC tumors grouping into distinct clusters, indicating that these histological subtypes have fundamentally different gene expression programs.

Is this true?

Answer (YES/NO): NO